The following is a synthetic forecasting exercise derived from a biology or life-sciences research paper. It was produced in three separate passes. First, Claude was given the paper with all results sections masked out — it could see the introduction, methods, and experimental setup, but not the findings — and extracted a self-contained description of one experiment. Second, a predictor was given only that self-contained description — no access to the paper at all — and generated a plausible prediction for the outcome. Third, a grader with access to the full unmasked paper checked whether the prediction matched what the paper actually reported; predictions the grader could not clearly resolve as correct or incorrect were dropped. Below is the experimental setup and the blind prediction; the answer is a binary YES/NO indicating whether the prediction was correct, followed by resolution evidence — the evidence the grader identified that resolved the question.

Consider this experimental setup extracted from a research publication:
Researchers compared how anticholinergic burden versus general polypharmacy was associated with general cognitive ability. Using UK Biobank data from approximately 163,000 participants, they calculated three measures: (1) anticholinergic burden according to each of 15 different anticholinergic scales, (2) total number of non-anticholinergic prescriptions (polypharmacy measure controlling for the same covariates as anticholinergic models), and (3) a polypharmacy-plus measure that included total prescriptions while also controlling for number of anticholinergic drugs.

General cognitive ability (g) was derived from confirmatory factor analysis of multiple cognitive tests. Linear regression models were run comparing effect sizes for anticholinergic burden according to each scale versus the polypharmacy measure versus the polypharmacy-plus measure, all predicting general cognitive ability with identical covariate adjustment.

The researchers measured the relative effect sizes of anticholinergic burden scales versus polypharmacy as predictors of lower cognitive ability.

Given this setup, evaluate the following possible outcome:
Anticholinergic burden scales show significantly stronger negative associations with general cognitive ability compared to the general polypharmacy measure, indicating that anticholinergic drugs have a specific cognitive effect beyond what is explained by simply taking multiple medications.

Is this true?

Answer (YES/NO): NO